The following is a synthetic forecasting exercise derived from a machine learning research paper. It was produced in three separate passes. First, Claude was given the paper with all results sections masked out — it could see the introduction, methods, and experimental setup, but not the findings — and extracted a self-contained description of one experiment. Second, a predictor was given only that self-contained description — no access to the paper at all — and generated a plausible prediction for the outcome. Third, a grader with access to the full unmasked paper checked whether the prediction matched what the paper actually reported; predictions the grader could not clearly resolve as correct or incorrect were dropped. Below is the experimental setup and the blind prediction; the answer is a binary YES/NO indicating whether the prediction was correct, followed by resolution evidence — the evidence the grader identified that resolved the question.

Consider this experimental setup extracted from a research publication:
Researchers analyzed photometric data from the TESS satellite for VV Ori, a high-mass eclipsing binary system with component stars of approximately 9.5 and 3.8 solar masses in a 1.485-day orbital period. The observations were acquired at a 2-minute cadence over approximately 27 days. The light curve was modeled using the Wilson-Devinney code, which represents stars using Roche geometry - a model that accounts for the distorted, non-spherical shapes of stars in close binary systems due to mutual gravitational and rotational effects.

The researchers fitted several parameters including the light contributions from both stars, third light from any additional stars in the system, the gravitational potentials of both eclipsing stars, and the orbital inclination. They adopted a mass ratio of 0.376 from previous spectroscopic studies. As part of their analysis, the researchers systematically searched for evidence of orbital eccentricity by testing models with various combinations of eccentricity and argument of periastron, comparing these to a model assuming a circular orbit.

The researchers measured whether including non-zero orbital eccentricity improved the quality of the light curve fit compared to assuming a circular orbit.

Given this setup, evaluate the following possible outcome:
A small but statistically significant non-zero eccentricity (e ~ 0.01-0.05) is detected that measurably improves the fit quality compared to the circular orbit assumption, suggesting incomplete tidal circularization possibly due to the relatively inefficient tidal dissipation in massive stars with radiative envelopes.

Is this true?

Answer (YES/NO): NO